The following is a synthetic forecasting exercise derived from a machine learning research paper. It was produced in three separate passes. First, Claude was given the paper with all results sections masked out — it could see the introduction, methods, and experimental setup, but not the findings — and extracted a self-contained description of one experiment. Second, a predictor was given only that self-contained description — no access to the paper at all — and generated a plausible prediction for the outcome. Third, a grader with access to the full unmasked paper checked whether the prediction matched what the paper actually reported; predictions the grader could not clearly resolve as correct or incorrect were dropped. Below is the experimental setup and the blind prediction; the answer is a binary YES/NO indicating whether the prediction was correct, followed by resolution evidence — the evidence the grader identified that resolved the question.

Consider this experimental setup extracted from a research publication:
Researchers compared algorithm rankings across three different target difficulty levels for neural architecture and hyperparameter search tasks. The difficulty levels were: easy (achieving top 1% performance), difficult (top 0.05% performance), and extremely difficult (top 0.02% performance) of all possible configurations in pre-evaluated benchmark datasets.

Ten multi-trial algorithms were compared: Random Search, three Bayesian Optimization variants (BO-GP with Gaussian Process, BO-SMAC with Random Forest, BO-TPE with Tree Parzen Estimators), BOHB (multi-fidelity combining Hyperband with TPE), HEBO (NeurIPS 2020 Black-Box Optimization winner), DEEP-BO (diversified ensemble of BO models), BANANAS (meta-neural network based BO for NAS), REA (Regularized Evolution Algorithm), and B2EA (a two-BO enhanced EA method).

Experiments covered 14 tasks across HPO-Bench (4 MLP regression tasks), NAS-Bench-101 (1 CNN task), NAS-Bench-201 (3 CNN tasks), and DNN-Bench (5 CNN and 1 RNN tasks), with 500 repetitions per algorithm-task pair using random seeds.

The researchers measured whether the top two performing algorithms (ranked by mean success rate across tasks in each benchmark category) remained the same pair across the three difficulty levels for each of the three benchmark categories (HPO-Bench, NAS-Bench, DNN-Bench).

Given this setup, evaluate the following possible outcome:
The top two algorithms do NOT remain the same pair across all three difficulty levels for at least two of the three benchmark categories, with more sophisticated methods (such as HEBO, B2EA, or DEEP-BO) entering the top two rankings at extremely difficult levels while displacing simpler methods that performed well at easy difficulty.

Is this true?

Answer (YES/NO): NO